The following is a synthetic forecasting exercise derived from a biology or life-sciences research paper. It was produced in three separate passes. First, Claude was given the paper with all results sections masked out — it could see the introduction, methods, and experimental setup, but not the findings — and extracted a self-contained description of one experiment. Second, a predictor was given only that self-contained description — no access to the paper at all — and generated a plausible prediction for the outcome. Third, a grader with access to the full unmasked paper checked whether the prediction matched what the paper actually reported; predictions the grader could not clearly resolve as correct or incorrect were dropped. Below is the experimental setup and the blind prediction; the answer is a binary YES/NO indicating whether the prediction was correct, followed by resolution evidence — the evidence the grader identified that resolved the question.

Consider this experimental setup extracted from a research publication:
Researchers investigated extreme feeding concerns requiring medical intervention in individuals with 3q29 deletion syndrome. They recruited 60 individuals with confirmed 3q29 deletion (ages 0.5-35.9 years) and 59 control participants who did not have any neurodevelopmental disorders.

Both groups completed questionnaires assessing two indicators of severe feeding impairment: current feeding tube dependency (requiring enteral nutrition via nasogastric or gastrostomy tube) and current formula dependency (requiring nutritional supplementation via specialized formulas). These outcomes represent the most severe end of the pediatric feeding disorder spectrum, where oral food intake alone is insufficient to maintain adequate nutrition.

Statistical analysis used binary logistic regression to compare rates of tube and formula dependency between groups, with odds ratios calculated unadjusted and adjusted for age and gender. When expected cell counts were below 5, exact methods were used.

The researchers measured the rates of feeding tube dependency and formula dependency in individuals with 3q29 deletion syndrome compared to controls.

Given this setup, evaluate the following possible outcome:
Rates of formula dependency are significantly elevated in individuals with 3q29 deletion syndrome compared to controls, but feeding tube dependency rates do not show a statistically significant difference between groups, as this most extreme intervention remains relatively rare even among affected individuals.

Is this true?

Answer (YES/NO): NO